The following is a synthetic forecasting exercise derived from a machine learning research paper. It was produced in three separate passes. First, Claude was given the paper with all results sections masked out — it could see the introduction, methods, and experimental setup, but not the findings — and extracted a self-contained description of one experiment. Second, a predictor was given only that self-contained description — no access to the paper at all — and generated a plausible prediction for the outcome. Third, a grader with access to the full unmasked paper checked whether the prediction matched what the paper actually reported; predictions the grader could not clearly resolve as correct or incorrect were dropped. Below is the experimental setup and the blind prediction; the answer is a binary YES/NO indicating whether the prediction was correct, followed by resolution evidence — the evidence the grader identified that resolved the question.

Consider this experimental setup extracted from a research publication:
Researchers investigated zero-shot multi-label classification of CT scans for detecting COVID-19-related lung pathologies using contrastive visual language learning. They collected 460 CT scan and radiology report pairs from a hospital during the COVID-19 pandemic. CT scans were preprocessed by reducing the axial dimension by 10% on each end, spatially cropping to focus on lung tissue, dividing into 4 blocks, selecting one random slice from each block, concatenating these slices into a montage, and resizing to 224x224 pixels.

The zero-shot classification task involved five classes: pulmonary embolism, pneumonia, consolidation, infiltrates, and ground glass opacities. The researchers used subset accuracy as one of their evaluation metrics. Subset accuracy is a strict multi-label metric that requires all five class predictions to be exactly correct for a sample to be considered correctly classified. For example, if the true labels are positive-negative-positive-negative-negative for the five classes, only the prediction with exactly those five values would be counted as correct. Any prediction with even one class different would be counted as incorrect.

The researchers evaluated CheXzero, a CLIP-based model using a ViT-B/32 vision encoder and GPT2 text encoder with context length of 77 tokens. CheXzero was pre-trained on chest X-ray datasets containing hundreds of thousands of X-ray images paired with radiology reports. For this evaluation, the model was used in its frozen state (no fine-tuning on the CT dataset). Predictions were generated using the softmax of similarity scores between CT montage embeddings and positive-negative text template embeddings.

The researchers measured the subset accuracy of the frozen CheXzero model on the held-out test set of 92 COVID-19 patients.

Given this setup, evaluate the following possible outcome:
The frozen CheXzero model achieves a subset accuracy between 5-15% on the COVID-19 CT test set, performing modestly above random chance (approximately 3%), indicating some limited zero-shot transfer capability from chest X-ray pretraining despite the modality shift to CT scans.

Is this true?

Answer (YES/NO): NO